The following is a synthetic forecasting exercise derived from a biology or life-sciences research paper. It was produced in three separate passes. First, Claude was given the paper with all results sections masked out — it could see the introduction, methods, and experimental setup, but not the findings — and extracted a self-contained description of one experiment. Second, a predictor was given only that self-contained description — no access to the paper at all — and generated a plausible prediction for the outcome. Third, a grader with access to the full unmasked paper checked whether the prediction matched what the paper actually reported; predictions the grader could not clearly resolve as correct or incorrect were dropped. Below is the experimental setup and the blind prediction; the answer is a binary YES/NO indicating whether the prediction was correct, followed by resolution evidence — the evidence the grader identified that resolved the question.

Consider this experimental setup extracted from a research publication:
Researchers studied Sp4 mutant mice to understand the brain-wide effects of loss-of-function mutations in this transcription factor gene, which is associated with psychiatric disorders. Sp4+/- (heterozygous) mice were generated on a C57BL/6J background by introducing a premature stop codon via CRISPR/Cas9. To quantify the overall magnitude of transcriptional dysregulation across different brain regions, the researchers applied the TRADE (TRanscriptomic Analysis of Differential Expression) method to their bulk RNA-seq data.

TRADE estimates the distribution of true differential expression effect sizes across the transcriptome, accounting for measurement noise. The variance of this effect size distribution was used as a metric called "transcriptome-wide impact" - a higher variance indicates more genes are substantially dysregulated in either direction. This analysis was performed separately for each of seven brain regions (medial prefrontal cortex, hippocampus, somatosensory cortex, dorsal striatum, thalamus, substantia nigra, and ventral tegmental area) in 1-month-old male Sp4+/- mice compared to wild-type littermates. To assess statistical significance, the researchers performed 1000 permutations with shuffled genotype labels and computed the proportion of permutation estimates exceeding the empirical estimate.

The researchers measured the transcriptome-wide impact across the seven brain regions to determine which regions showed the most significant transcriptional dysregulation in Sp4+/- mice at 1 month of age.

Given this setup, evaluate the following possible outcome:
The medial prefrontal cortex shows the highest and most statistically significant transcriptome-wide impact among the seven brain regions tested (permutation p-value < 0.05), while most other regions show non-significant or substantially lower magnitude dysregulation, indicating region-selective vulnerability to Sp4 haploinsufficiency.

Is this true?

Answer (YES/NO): NO